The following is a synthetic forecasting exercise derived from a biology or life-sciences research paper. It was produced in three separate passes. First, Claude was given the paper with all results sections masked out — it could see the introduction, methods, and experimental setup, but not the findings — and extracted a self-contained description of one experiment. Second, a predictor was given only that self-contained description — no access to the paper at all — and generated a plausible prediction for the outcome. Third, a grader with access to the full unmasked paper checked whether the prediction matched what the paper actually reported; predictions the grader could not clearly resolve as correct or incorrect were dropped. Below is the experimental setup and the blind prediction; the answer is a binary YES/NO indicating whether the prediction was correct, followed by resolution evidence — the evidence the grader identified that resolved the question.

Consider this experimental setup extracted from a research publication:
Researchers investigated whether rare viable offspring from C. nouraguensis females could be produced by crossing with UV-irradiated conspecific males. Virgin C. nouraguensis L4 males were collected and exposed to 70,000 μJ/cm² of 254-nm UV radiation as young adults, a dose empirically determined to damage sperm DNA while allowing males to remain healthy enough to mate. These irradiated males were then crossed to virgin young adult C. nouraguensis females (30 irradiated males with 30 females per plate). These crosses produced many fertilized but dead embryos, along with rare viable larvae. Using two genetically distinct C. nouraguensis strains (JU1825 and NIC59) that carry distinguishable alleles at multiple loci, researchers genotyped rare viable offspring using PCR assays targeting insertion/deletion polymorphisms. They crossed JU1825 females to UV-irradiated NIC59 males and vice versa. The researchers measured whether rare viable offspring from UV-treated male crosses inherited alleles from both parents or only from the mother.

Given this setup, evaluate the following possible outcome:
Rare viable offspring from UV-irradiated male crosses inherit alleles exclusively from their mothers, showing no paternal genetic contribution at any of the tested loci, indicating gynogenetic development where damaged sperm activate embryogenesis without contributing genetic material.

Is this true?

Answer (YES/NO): NO